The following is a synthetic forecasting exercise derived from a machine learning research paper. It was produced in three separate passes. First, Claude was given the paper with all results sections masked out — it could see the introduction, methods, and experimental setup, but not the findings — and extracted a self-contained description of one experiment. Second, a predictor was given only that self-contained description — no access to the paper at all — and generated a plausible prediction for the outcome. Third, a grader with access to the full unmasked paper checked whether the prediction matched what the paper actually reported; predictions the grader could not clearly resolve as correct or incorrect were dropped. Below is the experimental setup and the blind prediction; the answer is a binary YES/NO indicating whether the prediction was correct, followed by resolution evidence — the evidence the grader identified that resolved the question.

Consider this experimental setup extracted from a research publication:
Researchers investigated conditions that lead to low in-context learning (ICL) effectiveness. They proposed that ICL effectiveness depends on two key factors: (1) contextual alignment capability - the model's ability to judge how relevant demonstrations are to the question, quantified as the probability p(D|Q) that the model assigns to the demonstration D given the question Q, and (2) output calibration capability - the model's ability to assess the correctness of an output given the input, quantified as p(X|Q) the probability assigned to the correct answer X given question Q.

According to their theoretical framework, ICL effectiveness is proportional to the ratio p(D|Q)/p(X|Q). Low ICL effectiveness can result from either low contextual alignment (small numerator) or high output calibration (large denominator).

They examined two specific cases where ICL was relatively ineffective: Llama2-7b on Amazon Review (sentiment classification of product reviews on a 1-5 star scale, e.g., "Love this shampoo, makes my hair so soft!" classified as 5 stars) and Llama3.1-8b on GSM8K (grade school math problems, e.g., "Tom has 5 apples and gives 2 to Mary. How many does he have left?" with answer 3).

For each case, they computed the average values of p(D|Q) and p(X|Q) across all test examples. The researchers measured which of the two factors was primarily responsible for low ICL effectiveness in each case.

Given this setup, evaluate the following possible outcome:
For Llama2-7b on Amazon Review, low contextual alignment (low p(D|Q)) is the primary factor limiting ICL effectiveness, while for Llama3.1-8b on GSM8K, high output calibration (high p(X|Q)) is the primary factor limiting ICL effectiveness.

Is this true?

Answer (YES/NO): YES